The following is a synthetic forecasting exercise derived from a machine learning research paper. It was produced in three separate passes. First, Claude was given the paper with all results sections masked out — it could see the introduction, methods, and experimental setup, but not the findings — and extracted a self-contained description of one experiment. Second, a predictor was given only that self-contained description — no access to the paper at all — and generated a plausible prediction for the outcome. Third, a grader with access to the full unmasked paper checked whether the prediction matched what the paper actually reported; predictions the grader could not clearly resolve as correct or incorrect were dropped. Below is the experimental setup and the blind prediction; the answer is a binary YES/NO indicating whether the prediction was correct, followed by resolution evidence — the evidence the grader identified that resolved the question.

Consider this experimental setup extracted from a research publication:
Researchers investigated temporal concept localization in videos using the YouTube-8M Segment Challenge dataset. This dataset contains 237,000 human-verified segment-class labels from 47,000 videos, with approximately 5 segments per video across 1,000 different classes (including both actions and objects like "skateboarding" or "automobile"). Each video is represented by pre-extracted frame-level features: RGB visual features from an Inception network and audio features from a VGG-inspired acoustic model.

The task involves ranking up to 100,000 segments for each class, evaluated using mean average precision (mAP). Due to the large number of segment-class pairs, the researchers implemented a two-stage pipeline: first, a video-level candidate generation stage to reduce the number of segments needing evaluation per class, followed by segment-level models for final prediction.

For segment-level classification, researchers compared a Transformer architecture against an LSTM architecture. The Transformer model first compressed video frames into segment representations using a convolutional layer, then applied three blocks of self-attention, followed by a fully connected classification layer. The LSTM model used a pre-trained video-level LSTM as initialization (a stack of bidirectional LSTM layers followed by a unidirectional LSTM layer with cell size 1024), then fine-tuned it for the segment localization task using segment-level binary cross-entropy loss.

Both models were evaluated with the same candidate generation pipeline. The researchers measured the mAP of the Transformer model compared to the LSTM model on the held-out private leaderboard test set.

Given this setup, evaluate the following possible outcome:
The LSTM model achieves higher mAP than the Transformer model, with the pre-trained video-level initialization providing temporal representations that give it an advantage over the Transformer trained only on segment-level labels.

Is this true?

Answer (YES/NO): YES